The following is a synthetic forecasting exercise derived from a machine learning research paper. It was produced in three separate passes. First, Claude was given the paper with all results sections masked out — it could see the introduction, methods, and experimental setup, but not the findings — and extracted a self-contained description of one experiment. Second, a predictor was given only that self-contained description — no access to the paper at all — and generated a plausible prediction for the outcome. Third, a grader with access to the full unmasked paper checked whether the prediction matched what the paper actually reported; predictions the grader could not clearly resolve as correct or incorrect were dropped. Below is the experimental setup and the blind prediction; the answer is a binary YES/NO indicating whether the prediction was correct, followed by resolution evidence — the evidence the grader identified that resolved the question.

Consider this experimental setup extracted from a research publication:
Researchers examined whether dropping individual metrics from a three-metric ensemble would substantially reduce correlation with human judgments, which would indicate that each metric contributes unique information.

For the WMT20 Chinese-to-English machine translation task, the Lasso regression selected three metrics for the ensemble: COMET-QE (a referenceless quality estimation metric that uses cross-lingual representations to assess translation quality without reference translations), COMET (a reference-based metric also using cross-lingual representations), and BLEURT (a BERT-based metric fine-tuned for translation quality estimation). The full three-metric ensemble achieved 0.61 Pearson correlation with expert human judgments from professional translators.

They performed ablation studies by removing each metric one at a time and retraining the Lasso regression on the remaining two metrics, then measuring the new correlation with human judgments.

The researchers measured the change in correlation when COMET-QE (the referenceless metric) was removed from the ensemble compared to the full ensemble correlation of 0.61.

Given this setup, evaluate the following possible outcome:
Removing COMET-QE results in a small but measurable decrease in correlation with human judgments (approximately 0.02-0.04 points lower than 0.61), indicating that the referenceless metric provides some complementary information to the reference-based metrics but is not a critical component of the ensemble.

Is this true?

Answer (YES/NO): NO